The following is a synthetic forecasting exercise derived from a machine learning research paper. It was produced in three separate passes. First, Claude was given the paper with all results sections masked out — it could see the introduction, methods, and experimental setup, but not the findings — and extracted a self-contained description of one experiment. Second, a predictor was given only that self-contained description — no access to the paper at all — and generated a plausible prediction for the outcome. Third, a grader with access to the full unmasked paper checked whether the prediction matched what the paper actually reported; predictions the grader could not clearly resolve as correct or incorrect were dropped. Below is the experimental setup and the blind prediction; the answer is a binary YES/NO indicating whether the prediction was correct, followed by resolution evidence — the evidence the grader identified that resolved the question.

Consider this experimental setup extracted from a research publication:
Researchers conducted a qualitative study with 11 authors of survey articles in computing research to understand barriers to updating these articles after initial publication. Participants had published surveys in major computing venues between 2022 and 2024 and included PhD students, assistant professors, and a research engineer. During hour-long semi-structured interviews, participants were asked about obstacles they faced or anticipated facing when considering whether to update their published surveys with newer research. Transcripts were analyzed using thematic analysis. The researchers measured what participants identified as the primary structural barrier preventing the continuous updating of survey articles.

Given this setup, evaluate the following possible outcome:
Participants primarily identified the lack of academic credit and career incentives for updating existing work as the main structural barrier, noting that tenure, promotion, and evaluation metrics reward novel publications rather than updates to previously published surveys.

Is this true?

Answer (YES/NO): NO